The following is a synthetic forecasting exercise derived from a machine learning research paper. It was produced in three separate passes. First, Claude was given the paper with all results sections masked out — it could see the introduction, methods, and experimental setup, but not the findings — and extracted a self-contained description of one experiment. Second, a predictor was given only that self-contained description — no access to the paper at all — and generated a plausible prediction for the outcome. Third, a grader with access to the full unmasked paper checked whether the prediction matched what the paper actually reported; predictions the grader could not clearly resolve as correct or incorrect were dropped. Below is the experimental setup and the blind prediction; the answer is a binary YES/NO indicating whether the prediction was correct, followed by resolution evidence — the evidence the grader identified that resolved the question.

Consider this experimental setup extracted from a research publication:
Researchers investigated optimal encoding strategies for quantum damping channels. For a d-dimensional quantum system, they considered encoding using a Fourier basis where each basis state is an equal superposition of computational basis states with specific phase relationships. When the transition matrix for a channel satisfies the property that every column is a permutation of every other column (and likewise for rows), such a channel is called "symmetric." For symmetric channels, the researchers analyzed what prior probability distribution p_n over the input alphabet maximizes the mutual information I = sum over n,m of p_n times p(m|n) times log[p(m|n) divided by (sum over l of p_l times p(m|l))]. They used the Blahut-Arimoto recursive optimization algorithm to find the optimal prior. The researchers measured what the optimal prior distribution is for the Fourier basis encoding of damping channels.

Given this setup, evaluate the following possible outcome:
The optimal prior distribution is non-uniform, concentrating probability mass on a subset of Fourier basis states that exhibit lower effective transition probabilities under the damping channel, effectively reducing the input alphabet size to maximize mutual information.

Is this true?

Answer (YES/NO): NO